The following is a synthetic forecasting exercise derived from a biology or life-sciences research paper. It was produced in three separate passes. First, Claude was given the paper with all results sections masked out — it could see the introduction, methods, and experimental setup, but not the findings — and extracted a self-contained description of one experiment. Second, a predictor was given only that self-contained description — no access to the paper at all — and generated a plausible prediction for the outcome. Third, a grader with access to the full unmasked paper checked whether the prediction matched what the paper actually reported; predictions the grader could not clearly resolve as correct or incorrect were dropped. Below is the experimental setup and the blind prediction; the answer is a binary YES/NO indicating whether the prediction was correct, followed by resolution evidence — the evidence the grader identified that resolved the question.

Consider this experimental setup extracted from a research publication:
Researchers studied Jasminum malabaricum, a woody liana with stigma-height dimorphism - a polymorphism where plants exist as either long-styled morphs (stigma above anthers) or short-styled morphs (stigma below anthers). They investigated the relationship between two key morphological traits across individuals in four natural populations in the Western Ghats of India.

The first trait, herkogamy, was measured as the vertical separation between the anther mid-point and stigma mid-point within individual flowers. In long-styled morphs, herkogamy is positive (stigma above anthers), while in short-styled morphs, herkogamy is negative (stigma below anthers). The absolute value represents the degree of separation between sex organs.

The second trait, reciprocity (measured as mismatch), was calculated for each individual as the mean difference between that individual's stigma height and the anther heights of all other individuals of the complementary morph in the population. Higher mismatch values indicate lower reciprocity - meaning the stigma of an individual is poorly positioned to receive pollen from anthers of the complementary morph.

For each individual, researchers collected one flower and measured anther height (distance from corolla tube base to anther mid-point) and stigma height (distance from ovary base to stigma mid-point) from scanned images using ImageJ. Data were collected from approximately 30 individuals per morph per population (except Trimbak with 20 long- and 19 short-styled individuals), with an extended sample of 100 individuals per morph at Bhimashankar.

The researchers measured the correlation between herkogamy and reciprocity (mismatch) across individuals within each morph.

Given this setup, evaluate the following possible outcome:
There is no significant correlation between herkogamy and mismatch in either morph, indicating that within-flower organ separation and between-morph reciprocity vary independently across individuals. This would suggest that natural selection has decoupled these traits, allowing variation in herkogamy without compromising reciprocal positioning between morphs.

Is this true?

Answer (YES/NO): NO